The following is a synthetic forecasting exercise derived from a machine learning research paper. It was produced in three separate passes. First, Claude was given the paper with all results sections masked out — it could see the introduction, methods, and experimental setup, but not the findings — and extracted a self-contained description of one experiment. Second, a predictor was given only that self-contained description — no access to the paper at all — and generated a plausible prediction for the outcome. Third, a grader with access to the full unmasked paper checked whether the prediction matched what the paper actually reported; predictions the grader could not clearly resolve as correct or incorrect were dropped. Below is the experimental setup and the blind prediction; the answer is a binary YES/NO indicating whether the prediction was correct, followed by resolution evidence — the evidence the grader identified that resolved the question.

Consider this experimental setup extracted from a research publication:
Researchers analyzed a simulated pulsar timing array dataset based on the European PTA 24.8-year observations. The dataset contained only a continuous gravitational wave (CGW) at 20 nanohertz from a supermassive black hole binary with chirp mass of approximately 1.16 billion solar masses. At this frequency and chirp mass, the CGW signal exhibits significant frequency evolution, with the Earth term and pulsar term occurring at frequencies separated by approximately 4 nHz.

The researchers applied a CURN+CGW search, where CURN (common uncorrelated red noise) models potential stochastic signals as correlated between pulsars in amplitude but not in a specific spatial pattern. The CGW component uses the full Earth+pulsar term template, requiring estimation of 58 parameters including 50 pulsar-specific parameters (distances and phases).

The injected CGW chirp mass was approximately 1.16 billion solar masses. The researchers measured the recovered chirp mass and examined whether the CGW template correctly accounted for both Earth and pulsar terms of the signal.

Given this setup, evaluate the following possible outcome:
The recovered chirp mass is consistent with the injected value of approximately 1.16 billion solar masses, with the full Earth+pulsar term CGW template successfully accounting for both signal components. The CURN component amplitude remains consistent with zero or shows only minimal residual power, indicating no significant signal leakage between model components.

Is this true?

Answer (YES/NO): NO